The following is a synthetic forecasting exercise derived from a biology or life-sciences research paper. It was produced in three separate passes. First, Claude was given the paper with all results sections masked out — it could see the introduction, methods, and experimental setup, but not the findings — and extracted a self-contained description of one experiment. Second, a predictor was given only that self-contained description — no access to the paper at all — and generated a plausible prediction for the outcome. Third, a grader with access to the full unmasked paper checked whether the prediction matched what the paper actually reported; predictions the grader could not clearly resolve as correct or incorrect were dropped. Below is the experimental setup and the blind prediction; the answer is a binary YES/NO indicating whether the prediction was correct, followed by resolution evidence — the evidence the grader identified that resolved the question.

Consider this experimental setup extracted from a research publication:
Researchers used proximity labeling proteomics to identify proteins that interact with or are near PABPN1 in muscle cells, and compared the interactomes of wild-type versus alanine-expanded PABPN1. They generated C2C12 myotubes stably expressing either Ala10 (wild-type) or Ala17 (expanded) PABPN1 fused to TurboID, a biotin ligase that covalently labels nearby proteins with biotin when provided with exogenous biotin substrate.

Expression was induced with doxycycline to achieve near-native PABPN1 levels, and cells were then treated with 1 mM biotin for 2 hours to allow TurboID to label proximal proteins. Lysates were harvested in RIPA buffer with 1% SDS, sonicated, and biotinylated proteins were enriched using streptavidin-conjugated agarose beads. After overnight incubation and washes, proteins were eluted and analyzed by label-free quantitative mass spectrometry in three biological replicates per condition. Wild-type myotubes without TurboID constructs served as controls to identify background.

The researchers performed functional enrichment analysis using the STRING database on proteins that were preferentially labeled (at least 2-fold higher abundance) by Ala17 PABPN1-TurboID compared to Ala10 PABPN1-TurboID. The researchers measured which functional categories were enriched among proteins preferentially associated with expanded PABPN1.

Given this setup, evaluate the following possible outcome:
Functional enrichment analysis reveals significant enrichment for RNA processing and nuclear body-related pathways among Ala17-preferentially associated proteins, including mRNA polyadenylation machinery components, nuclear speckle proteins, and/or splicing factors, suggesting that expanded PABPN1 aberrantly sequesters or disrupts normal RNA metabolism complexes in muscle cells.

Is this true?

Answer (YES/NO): YES